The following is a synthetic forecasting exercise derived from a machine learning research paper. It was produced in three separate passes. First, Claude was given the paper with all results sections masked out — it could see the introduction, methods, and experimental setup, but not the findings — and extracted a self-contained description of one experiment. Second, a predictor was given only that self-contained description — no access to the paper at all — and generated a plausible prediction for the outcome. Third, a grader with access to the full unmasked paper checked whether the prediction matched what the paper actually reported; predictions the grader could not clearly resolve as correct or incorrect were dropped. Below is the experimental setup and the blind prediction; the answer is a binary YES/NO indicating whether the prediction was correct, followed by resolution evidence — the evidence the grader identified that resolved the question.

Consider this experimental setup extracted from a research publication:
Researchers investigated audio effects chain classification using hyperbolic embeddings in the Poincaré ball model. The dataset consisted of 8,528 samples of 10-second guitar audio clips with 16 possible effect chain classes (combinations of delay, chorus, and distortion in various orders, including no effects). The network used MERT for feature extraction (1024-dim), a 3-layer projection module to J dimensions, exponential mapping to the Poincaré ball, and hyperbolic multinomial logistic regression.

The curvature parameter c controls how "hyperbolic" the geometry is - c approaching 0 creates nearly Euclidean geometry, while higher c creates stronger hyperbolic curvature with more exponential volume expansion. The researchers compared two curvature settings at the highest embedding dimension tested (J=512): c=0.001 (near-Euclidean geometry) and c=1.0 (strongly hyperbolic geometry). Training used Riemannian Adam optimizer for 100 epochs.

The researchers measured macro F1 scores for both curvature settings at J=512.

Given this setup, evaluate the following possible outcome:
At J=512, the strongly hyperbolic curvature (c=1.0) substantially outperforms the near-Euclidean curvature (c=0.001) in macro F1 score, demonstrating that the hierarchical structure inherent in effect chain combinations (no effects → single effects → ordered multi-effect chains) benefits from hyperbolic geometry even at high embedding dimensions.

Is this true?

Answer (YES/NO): NO